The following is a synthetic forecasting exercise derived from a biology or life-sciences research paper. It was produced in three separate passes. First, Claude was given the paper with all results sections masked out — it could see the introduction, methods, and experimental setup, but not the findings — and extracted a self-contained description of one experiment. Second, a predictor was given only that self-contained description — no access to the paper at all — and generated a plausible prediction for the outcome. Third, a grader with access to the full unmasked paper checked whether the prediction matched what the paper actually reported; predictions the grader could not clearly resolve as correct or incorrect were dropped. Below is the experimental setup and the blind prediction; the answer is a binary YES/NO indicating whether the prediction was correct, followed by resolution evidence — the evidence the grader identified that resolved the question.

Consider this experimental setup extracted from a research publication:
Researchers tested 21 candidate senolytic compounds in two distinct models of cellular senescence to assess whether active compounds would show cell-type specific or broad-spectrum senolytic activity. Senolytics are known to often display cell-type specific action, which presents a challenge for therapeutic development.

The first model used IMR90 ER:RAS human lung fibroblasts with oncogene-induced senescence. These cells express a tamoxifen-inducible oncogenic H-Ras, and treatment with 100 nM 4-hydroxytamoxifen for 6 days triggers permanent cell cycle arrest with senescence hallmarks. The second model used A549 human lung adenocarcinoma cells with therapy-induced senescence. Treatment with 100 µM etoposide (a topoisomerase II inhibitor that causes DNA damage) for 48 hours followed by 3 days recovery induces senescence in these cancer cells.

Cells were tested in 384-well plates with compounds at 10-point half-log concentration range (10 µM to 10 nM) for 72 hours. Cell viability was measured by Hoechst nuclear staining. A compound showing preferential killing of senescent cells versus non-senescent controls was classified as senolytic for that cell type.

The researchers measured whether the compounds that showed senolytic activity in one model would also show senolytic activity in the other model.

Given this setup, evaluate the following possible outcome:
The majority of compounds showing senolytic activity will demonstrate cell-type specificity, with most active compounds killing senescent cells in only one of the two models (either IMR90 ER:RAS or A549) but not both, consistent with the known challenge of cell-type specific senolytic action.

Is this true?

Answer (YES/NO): NO